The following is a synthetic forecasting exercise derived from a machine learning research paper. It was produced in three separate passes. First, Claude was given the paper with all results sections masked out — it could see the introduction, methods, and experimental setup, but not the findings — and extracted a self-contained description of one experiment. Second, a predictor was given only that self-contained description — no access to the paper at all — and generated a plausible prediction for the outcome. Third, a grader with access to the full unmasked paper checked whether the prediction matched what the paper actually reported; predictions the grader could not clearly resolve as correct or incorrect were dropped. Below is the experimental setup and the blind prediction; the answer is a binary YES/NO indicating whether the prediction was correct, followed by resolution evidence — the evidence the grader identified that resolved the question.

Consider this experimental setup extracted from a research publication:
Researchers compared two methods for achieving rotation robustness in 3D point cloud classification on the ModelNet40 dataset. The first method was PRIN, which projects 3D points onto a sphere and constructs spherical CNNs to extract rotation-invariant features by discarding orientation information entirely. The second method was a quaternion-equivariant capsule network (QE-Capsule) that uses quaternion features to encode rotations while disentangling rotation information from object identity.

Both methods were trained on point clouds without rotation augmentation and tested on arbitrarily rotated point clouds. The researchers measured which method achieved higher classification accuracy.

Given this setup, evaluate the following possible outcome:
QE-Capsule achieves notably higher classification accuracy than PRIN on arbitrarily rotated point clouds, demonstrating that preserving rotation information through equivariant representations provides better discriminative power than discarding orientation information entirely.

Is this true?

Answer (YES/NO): YES